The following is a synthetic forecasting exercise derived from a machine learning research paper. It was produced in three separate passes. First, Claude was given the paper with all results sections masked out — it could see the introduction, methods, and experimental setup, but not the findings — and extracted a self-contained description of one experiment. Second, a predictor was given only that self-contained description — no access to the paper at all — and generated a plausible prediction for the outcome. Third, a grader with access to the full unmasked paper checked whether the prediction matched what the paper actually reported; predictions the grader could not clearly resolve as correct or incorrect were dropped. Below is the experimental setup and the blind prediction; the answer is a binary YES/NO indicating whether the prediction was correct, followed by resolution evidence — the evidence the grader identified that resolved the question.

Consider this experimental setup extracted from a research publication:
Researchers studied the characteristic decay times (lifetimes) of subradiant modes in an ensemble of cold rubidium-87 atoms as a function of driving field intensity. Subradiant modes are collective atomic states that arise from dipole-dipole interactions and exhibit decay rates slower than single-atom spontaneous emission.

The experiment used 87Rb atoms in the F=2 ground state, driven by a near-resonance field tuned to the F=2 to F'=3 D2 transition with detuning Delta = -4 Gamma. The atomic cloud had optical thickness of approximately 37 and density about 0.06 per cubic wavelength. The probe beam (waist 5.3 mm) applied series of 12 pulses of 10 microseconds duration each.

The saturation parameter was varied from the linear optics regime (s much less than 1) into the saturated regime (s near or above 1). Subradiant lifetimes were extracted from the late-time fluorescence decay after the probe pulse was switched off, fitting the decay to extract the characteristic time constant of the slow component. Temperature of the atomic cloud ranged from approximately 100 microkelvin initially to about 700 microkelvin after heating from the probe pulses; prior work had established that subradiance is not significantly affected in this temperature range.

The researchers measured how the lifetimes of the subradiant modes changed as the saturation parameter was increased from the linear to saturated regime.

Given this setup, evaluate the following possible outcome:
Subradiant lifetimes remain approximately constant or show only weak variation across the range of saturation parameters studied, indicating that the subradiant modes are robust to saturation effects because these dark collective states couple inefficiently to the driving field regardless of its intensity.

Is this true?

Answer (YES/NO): YES